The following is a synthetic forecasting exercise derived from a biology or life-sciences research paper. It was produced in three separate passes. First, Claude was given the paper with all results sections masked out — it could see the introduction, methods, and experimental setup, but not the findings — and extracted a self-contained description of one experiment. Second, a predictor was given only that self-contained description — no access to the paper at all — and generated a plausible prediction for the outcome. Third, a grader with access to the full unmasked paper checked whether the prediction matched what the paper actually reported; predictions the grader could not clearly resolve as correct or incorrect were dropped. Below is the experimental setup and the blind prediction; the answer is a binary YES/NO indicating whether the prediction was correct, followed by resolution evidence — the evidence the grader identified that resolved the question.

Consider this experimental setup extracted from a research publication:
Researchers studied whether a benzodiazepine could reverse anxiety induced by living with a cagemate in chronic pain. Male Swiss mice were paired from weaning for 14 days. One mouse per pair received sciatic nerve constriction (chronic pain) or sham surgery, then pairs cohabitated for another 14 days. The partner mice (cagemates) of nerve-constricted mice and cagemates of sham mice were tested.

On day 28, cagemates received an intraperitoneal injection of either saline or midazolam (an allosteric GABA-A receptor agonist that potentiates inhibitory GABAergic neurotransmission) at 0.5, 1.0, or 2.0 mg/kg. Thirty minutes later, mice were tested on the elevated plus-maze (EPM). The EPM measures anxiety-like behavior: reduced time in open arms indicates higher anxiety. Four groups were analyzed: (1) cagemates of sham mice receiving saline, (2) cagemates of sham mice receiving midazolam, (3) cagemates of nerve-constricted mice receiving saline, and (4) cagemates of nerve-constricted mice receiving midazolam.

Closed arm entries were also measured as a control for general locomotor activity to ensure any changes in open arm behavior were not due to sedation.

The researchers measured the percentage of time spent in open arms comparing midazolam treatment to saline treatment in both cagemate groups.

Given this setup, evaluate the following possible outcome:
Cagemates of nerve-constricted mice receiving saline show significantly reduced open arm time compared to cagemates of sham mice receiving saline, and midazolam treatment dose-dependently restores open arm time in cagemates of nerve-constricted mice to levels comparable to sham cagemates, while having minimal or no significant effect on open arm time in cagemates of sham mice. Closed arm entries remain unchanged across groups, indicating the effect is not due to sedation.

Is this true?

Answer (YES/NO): YES